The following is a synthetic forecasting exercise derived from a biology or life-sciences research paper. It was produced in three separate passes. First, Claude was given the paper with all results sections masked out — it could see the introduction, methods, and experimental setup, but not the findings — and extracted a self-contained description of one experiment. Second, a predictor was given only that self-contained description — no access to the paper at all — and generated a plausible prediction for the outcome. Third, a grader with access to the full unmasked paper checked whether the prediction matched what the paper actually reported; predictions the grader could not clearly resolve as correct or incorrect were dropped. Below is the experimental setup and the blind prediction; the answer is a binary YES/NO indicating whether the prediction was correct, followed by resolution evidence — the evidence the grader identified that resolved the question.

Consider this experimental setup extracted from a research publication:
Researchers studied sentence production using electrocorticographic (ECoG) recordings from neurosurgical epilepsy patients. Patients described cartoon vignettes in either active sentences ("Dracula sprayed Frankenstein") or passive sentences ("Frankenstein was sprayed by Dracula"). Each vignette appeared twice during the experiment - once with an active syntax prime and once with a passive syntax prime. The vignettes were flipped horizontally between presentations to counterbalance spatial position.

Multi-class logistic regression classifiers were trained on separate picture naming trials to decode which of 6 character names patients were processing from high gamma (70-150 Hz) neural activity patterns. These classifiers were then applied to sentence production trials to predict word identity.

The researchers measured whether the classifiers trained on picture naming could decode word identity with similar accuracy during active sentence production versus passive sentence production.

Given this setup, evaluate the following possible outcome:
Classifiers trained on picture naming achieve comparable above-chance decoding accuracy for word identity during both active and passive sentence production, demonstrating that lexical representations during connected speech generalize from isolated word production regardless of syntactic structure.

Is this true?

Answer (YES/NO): NO